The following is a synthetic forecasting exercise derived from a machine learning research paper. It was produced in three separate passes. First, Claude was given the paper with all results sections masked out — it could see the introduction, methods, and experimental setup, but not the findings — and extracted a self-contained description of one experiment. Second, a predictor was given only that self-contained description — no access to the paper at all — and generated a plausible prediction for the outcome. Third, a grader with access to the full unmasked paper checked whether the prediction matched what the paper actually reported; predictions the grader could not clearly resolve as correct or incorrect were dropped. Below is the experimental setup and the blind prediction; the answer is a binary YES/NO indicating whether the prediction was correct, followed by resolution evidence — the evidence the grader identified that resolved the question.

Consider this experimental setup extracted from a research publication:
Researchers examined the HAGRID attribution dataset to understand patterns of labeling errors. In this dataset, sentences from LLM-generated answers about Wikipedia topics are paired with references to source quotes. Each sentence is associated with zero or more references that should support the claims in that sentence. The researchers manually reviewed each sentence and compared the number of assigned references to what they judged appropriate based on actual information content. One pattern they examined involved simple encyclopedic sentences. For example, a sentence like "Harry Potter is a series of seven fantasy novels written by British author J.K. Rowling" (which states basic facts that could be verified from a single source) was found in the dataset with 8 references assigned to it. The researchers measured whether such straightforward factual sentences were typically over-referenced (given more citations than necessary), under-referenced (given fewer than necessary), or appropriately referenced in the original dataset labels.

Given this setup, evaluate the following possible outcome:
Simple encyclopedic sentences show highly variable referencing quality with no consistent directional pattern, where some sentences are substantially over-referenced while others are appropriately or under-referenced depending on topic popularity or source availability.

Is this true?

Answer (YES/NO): NO